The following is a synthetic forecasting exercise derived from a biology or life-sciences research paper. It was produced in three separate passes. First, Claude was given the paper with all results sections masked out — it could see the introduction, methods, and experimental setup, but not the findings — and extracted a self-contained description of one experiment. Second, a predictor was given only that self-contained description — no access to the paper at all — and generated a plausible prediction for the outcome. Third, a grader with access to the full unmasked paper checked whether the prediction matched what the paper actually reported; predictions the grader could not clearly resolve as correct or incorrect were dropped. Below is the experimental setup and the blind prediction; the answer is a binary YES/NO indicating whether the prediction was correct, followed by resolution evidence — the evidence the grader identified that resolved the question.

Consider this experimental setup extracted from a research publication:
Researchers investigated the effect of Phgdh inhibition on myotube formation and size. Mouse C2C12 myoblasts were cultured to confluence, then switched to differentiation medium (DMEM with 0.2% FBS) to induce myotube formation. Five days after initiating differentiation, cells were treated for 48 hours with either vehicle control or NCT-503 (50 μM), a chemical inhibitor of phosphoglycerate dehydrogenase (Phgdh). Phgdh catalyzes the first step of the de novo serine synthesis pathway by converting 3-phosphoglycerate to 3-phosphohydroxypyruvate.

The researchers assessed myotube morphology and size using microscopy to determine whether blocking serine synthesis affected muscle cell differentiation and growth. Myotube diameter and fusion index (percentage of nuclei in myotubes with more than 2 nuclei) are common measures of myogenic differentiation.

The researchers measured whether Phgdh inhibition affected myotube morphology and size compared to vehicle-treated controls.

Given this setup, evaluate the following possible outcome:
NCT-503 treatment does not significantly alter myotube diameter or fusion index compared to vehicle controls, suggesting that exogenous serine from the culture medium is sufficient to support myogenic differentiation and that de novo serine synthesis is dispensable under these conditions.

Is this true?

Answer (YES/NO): NO